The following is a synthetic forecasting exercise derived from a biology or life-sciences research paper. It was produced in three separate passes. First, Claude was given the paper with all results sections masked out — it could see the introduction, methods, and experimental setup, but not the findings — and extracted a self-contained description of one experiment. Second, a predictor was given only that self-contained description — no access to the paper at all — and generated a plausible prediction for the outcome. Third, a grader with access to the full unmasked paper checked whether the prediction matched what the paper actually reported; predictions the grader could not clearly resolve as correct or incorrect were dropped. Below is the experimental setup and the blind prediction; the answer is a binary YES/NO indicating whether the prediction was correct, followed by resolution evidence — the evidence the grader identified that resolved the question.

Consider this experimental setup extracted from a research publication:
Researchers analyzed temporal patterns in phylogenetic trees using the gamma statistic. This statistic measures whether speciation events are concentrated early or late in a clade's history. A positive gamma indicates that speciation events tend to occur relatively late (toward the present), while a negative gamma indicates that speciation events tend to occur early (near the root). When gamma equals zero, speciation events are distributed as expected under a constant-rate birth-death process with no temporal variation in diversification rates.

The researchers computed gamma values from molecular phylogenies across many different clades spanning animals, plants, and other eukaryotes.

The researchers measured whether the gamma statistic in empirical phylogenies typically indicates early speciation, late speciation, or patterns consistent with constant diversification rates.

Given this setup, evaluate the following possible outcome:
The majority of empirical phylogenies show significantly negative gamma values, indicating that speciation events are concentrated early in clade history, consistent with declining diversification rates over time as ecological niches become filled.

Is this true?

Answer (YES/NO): YES